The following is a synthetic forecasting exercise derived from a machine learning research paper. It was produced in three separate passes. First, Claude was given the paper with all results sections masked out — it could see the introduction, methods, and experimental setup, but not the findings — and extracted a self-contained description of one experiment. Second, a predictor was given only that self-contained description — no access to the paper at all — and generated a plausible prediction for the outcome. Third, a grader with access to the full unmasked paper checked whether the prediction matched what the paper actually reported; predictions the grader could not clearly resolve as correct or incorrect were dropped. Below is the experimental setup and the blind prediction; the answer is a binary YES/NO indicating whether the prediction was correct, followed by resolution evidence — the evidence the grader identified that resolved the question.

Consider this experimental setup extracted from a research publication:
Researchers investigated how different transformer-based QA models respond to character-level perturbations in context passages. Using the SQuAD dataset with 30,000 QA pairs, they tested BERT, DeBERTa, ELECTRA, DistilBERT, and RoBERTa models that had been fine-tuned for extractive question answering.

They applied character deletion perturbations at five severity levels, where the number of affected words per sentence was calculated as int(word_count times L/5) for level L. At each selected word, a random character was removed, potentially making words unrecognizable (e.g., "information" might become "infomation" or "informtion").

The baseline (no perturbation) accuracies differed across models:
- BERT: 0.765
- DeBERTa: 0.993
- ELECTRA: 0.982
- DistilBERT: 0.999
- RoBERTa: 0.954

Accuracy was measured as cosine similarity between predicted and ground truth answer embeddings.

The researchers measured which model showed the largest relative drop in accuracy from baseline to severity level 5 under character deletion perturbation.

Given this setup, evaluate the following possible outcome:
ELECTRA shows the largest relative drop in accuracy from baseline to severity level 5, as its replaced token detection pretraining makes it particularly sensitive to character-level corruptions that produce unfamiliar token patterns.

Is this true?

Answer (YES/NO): NO